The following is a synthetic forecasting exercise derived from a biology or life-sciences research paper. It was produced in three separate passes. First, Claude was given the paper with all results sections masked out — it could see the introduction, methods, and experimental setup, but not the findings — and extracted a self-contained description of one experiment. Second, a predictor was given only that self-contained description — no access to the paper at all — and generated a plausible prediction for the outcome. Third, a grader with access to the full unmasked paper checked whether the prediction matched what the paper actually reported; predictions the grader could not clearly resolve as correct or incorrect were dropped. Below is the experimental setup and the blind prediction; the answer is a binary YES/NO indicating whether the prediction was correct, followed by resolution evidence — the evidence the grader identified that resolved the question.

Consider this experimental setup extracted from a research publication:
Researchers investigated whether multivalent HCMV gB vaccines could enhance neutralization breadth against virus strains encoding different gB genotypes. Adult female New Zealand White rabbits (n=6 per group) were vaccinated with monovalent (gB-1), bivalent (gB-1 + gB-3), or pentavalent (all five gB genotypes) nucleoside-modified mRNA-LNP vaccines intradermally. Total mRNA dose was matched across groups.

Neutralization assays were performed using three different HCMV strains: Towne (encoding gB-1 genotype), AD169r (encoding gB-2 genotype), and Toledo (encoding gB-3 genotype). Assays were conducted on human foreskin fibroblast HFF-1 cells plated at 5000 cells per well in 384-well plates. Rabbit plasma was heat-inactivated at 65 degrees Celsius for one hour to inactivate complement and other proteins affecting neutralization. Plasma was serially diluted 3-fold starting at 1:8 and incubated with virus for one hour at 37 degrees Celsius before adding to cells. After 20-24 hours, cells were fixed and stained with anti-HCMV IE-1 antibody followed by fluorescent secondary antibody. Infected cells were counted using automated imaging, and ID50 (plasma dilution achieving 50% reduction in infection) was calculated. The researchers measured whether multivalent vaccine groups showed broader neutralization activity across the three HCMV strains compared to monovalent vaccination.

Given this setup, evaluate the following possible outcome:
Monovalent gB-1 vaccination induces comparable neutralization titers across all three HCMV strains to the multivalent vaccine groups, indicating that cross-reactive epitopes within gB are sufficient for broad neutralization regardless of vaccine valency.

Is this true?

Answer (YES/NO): NO